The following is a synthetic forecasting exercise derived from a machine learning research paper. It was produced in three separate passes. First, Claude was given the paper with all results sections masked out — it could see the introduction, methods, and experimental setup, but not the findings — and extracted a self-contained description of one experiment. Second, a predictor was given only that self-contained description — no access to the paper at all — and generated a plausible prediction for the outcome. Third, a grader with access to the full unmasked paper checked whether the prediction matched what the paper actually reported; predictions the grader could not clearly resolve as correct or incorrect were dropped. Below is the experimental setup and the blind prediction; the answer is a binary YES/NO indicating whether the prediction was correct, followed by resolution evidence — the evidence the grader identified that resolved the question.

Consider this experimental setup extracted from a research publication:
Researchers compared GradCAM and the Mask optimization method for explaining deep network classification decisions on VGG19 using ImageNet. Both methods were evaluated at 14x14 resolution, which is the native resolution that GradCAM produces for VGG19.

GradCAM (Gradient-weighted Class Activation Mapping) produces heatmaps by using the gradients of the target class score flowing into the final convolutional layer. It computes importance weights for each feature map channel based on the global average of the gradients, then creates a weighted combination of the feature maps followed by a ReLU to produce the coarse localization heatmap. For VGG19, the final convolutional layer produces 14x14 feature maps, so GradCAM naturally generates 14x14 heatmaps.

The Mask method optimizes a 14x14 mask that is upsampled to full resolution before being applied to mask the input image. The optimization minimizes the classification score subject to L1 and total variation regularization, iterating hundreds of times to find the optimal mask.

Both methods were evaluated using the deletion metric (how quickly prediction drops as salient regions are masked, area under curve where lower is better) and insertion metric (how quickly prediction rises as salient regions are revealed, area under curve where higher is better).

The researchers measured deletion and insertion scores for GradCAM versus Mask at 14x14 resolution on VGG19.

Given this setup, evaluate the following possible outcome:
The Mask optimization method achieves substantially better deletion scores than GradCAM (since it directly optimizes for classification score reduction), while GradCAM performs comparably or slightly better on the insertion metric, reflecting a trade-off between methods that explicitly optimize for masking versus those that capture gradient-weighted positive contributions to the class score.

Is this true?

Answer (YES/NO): NO